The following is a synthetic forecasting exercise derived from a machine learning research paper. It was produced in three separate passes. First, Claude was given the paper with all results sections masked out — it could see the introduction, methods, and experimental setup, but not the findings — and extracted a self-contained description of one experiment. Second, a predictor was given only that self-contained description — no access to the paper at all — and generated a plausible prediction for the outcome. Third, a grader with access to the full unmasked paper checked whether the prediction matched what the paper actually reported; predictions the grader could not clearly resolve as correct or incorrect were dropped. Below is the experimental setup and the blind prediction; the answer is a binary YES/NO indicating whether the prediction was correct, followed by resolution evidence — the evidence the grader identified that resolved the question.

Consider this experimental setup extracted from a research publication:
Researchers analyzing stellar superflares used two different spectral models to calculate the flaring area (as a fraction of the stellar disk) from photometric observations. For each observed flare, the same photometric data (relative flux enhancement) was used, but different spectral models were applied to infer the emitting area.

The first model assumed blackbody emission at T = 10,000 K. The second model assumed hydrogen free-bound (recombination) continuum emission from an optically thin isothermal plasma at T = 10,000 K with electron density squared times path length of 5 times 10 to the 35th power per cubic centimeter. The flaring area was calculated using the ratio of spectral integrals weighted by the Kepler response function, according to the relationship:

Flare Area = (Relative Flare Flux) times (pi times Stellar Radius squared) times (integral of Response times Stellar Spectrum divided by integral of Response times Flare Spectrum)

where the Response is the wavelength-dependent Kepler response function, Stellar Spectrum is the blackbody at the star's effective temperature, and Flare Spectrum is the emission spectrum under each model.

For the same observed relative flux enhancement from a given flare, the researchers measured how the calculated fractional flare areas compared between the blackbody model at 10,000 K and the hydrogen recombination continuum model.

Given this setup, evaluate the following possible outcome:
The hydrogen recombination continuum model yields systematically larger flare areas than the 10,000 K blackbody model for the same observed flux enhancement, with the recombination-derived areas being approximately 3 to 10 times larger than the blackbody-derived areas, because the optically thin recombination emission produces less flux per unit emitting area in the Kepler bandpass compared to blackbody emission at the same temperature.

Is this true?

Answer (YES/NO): YES